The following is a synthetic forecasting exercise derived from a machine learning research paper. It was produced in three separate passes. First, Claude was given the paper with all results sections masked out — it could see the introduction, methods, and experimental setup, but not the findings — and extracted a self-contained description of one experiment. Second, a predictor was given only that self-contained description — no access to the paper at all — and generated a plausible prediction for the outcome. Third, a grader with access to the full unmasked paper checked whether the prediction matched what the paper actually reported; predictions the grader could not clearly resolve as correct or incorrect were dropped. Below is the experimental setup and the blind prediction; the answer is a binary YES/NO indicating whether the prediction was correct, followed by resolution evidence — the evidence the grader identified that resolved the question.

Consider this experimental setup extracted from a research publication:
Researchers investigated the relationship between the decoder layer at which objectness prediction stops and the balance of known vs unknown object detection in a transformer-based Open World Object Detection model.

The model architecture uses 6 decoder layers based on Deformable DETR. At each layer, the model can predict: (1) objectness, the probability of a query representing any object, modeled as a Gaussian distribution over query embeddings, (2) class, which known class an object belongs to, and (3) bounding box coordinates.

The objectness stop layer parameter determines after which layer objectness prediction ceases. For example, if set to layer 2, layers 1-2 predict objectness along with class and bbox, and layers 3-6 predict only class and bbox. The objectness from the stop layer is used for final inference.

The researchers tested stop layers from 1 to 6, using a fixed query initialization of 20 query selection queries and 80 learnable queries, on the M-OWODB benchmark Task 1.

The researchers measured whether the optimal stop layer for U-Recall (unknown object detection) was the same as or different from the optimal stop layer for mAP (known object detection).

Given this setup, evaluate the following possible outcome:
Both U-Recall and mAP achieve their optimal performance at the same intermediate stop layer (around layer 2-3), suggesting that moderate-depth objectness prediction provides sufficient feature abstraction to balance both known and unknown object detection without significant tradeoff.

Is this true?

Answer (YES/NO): NO